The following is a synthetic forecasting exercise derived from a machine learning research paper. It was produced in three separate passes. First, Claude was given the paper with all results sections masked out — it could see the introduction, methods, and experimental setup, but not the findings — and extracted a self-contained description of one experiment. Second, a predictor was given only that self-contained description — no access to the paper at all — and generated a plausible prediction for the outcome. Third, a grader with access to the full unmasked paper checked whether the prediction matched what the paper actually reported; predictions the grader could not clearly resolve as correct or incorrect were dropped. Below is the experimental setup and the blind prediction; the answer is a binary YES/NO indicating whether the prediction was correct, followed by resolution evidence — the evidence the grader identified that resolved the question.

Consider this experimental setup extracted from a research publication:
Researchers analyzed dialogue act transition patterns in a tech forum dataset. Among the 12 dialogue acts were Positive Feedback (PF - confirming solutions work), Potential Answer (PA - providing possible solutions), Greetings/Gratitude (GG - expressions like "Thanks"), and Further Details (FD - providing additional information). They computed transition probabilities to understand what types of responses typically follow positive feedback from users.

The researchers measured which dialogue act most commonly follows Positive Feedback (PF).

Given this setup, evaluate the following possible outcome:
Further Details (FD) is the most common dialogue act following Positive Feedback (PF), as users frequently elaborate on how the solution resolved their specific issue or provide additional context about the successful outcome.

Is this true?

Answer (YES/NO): NO